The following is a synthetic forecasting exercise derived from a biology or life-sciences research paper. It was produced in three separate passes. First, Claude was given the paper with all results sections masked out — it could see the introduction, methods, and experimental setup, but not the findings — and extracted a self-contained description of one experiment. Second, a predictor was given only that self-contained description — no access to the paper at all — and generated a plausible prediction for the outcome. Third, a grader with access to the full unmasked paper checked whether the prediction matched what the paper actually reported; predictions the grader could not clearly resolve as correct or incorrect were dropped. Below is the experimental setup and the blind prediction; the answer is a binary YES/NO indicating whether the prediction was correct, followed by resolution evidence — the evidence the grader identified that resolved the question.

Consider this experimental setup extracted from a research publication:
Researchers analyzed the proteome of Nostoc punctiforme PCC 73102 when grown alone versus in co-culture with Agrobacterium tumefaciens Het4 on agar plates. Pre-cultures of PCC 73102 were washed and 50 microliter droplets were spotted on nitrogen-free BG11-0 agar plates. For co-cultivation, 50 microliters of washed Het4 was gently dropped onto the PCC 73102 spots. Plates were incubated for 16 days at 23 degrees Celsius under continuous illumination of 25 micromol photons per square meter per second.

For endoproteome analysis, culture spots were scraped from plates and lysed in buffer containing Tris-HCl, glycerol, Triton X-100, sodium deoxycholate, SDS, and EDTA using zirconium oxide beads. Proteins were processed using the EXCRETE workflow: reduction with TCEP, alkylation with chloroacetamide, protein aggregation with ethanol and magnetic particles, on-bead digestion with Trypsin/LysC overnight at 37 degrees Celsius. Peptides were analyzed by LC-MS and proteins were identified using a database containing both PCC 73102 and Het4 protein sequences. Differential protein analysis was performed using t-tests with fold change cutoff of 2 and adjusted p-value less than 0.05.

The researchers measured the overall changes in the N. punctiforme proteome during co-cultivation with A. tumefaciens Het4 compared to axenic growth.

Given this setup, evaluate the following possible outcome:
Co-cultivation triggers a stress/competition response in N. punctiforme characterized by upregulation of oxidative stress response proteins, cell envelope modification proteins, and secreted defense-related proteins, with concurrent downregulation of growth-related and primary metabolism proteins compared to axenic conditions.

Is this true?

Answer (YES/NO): NO